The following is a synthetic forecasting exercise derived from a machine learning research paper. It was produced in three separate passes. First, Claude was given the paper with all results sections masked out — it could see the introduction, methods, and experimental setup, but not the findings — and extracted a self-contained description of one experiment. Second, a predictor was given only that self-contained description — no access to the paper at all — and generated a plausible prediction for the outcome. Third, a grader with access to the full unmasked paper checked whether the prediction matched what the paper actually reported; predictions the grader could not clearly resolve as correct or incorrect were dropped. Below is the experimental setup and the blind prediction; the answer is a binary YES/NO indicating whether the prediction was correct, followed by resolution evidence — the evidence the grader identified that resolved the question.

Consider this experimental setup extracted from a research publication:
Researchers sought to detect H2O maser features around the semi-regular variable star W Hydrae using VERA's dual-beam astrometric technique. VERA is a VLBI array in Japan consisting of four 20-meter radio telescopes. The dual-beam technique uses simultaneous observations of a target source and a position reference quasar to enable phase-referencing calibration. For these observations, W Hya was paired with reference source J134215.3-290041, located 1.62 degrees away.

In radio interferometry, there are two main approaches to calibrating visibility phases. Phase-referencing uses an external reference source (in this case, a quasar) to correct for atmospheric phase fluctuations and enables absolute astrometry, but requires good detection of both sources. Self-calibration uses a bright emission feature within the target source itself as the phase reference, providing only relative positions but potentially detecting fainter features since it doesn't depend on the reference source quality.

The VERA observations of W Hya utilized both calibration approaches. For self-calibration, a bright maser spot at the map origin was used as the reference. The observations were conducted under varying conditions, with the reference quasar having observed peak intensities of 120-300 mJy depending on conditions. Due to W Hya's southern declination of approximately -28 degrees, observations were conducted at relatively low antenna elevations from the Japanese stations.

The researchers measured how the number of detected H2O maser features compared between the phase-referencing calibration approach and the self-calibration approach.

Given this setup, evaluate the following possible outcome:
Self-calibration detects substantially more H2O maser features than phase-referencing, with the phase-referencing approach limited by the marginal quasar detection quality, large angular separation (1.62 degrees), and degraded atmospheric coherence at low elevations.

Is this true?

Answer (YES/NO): YES